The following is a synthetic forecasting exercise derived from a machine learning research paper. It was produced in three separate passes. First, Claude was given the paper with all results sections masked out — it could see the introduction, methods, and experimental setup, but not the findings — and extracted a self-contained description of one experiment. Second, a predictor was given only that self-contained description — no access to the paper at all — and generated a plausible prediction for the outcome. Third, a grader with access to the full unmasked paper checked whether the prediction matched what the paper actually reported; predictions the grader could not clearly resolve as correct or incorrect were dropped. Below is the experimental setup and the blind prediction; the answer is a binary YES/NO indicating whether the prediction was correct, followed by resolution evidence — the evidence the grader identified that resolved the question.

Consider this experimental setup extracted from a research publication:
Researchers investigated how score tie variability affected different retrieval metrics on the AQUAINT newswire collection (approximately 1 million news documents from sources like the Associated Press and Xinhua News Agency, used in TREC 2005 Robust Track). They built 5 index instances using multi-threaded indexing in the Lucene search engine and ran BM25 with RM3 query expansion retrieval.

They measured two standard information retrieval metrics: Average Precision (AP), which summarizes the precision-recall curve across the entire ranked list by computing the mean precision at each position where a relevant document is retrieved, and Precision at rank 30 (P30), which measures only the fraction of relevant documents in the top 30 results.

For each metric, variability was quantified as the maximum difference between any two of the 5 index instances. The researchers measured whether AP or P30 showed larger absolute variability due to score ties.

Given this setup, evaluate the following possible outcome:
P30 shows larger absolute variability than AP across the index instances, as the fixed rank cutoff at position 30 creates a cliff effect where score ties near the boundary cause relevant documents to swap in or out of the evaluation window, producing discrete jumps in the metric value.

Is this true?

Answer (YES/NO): YES